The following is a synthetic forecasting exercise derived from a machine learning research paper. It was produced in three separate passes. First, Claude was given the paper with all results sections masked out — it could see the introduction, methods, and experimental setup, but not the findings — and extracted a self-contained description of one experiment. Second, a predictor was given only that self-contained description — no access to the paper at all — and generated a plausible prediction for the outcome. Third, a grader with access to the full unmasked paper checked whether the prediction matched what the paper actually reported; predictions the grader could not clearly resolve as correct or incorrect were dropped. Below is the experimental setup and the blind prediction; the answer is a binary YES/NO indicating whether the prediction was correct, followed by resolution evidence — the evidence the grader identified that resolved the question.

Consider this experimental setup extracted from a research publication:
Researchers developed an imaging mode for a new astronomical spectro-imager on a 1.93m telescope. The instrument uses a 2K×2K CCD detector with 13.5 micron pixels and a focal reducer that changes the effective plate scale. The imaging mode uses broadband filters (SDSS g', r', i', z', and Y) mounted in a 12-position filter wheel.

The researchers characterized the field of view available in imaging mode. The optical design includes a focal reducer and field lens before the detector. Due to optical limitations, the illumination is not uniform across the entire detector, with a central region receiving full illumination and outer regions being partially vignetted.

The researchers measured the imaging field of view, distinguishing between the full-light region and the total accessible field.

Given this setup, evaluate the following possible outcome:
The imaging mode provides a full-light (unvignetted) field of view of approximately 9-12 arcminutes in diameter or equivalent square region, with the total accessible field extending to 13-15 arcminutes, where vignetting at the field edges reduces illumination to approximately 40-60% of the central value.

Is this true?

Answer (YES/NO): NO